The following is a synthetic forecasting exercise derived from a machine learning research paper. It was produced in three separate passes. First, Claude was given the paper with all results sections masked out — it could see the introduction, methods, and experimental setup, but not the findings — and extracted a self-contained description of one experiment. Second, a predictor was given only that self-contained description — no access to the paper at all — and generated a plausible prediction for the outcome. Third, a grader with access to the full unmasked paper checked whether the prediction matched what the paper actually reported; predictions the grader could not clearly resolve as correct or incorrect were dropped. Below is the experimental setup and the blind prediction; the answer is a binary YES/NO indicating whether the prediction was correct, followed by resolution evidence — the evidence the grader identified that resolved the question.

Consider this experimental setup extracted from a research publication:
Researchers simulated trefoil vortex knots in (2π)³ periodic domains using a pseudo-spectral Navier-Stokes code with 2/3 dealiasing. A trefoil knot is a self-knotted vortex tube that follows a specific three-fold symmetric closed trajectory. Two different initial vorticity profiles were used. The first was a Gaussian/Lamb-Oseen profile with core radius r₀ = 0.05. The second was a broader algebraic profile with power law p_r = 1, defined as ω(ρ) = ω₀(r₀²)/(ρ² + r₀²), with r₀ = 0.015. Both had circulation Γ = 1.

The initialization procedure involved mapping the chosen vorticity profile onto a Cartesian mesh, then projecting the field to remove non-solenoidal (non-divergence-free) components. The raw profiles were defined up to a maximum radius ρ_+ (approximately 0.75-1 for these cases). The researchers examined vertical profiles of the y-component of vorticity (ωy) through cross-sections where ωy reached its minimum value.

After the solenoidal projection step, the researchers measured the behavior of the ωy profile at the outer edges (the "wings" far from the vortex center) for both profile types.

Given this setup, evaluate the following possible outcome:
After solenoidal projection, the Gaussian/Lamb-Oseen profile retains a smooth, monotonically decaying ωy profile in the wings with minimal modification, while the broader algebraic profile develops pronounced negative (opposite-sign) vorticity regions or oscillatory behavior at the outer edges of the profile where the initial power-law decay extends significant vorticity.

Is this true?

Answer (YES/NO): NO